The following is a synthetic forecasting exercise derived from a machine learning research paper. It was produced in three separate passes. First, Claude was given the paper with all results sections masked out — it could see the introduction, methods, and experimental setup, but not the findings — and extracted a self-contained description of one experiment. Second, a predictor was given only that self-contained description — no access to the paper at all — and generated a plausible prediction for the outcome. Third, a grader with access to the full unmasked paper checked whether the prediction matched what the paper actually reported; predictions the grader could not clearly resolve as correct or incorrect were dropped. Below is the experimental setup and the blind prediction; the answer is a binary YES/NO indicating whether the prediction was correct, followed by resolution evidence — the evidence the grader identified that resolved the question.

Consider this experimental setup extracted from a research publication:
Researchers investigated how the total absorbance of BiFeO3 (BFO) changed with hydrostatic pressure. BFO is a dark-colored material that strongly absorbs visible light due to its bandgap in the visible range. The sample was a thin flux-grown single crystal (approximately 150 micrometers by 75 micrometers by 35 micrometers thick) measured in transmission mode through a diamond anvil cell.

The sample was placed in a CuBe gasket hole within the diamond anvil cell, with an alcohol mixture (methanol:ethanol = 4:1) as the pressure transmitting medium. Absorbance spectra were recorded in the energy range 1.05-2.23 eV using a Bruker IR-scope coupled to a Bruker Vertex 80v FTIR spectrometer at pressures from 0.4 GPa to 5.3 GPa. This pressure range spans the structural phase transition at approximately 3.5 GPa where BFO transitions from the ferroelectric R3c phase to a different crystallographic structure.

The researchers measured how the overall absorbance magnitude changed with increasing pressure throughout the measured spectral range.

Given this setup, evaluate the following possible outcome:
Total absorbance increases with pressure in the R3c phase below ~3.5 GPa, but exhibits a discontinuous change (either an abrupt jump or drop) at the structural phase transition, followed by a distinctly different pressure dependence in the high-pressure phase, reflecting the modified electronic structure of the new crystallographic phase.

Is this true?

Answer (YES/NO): YES